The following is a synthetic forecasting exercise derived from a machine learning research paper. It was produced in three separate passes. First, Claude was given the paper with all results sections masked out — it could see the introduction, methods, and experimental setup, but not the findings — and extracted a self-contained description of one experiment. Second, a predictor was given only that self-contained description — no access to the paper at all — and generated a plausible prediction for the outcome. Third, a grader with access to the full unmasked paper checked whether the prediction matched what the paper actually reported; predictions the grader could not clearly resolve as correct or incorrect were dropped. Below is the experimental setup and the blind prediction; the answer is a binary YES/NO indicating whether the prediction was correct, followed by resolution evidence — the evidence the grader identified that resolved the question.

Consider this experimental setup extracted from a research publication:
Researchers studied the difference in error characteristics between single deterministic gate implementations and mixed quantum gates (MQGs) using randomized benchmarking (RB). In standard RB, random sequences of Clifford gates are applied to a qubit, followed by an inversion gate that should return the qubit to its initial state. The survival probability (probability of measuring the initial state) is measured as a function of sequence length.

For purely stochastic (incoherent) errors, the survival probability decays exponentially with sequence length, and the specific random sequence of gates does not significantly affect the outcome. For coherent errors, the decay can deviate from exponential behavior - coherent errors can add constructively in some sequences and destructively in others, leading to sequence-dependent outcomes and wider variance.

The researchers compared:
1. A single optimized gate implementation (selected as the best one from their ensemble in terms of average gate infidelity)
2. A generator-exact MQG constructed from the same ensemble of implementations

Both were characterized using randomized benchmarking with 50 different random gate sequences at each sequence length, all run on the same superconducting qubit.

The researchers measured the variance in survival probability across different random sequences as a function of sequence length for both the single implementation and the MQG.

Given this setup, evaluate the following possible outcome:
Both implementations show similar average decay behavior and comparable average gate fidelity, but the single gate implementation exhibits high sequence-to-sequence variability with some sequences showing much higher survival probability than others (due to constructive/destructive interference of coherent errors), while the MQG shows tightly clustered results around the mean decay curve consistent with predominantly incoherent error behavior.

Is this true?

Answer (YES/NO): YES